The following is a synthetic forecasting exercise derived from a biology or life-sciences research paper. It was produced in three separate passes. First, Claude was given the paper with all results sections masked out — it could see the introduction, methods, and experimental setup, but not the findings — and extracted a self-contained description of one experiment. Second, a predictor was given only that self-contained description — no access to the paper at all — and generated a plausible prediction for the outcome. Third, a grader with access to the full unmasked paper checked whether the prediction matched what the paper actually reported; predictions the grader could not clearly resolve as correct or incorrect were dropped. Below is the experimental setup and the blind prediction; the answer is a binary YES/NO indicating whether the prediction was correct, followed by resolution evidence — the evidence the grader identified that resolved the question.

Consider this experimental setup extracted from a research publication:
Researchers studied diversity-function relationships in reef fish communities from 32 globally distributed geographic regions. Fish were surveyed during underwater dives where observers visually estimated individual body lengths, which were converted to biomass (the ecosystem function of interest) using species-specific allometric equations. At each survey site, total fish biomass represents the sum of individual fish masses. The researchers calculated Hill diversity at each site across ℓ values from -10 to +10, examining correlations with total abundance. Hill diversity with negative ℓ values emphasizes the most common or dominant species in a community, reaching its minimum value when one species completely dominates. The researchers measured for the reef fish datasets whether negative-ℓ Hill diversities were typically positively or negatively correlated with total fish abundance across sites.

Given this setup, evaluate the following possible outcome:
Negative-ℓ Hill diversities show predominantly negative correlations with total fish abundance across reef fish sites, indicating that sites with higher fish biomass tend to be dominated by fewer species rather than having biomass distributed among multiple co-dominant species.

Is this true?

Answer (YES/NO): YES